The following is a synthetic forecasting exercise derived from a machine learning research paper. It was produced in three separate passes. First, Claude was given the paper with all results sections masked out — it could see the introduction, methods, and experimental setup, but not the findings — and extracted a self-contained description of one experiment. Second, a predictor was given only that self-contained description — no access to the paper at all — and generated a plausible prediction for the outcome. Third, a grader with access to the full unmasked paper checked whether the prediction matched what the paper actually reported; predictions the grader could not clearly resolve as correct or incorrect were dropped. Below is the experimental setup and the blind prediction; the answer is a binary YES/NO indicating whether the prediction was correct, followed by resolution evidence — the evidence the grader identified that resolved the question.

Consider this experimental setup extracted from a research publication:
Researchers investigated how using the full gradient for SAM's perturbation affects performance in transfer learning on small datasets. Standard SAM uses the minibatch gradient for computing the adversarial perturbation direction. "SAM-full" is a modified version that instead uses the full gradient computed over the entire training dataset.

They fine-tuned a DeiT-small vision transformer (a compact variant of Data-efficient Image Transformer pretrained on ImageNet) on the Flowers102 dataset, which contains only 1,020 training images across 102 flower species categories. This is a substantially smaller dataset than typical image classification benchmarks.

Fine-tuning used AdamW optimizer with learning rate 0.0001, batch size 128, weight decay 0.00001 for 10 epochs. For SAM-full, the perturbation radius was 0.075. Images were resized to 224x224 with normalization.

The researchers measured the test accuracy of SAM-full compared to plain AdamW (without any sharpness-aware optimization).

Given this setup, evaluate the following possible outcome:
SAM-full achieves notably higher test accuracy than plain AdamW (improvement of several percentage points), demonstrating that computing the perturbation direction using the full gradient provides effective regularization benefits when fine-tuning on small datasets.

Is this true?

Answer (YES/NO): NO